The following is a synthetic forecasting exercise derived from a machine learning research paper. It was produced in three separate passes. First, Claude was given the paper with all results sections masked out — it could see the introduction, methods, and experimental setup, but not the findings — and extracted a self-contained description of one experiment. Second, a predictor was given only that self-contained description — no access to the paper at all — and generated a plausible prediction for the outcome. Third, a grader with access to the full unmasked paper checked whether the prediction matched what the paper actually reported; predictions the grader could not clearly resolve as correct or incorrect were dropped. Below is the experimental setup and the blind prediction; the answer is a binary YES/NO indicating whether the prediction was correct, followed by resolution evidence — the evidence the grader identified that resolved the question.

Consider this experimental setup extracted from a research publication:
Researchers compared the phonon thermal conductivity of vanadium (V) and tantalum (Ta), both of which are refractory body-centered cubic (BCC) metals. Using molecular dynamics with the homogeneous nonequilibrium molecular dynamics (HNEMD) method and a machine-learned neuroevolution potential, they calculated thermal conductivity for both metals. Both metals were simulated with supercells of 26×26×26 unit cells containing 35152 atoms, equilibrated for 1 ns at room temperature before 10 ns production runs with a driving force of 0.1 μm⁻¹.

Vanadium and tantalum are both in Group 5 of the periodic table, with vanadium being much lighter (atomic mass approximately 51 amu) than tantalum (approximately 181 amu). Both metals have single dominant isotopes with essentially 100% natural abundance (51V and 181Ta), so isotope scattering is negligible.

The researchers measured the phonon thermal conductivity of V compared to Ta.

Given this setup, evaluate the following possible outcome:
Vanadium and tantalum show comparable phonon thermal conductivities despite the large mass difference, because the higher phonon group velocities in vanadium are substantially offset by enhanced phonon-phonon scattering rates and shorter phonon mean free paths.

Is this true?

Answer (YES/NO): NO